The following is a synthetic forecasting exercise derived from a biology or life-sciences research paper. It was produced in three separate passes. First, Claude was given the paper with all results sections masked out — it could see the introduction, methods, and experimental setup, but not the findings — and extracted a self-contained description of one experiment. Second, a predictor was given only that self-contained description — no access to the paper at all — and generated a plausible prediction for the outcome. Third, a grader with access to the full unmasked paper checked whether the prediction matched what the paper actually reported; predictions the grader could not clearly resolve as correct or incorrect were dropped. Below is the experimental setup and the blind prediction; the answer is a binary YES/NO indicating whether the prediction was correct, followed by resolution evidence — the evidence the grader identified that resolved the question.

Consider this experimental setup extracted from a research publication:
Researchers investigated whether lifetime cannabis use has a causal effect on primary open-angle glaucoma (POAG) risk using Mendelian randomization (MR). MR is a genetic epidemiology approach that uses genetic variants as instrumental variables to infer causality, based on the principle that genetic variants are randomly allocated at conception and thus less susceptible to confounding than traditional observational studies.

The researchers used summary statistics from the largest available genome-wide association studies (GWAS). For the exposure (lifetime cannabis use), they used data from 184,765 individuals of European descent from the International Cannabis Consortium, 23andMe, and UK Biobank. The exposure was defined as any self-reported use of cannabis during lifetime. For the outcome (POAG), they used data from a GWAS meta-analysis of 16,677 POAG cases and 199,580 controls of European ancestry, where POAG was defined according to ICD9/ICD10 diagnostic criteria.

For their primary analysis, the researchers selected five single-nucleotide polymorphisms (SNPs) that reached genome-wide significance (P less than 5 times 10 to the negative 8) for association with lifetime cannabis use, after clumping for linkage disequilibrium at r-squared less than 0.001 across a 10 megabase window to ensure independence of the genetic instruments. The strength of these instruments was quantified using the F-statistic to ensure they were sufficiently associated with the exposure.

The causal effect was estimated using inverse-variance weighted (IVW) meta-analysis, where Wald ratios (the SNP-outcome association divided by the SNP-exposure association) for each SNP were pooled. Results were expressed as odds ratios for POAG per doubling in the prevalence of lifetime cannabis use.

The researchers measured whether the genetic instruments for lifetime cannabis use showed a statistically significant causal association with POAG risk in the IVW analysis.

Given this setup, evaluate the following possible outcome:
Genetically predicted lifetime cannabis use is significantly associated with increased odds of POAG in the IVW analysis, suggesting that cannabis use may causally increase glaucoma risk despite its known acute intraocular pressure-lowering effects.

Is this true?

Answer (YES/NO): NO